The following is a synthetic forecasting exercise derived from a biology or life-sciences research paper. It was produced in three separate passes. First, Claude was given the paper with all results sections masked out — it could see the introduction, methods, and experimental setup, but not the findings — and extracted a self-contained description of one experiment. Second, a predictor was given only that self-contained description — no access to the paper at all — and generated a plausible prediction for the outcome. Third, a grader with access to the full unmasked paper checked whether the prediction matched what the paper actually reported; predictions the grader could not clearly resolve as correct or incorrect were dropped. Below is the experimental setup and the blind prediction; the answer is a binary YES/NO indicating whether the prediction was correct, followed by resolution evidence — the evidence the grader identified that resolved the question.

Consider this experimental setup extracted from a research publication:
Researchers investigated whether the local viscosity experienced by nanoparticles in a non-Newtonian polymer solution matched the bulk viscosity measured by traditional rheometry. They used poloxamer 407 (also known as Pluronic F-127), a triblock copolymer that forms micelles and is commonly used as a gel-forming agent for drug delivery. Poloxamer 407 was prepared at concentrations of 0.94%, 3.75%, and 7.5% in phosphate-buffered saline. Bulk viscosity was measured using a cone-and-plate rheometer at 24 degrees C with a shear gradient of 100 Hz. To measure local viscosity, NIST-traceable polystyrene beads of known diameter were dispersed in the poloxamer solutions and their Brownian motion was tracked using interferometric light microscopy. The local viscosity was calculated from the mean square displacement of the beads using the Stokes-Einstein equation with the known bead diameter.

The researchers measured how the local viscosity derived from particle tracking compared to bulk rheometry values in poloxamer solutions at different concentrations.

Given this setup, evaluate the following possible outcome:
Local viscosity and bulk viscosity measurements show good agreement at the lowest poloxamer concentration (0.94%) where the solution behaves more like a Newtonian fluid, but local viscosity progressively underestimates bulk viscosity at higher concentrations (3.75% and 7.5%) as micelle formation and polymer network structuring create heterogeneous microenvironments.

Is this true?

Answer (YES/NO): NO